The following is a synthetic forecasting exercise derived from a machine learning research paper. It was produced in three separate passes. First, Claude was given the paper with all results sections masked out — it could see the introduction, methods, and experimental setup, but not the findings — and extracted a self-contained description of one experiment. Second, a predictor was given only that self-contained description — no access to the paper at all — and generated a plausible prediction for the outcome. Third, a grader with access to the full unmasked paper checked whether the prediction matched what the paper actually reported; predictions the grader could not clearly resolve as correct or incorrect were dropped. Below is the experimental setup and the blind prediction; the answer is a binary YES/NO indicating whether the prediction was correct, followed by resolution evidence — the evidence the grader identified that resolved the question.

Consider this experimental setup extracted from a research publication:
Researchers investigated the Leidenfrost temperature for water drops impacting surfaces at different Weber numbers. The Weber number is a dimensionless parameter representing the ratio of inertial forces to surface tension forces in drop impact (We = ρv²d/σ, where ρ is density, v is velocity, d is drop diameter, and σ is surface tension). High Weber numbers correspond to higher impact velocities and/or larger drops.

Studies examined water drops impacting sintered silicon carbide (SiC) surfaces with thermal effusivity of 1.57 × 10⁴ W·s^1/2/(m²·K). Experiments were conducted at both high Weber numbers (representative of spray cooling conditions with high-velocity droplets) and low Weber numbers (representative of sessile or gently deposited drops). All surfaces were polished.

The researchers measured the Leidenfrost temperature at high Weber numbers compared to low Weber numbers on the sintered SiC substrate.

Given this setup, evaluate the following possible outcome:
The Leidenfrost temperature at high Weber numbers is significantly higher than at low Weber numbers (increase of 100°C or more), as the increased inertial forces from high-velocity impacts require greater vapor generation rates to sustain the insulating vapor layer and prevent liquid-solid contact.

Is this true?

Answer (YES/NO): NO